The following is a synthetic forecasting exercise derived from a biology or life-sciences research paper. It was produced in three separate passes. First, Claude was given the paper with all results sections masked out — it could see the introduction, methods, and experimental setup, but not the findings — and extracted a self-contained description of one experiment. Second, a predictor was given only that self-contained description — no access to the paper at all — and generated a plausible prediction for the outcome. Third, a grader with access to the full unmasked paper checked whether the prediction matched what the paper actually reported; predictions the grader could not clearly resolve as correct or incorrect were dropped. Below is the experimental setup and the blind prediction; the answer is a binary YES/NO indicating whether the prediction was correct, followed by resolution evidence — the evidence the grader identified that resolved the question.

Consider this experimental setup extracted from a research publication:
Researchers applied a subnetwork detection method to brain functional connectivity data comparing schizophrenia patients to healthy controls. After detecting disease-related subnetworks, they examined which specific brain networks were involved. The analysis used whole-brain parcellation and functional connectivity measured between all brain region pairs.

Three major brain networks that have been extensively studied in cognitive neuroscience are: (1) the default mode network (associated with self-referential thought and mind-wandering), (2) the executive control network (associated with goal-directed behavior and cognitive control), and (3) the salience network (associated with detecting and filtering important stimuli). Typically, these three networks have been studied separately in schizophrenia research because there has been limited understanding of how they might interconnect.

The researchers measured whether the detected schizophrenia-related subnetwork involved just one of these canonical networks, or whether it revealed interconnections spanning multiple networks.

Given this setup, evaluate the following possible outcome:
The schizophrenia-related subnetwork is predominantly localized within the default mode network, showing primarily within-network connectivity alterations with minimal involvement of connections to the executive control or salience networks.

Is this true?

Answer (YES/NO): NO